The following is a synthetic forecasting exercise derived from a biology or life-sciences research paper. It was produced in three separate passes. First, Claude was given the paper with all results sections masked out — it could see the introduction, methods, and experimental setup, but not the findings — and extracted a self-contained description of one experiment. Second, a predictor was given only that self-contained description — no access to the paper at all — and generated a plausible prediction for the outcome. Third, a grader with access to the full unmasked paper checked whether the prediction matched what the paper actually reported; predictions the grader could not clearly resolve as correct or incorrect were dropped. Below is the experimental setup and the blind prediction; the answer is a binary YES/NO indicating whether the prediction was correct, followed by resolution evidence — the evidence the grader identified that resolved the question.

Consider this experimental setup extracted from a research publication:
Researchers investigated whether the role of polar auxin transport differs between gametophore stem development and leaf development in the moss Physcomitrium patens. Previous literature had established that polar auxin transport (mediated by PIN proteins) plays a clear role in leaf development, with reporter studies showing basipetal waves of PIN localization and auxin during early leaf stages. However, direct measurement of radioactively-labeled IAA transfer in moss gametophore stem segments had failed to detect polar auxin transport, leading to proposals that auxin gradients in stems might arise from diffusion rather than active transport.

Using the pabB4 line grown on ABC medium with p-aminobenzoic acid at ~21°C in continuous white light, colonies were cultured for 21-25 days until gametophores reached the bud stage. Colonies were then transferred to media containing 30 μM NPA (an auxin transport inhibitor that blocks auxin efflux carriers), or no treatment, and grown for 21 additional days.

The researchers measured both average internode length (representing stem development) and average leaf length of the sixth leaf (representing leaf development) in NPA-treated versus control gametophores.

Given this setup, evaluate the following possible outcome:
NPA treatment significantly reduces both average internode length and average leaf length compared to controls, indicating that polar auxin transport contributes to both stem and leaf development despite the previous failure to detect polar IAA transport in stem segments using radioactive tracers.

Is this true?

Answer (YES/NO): NO